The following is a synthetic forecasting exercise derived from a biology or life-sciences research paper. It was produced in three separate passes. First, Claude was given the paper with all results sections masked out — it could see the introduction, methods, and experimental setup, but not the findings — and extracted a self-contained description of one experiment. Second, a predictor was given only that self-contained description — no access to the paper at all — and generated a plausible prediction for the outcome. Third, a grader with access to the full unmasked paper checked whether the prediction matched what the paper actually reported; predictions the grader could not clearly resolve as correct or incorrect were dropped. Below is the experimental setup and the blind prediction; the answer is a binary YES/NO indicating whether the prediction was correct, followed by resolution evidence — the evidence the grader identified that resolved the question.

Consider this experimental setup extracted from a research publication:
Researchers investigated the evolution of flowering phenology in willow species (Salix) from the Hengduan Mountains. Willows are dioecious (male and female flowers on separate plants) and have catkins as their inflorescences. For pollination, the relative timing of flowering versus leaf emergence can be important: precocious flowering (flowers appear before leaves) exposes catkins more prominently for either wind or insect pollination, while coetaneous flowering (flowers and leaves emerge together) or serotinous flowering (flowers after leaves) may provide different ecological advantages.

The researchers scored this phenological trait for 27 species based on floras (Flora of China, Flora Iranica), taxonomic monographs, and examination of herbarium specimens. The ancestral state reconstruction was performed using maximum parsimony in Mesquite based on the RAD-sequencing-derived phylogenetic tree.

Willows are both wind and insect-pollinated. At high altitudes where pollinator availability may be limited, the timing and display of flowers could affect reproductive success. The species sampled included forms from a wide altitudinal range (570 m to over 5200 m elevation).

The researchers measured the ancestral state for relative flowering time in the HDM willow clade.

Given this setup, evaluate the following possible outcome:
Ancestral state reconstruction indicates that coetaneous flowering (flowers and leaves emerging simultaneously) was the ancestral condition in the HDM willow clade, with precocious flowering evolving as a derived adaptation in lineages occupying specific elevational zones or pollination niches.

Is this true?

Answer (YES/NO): NO